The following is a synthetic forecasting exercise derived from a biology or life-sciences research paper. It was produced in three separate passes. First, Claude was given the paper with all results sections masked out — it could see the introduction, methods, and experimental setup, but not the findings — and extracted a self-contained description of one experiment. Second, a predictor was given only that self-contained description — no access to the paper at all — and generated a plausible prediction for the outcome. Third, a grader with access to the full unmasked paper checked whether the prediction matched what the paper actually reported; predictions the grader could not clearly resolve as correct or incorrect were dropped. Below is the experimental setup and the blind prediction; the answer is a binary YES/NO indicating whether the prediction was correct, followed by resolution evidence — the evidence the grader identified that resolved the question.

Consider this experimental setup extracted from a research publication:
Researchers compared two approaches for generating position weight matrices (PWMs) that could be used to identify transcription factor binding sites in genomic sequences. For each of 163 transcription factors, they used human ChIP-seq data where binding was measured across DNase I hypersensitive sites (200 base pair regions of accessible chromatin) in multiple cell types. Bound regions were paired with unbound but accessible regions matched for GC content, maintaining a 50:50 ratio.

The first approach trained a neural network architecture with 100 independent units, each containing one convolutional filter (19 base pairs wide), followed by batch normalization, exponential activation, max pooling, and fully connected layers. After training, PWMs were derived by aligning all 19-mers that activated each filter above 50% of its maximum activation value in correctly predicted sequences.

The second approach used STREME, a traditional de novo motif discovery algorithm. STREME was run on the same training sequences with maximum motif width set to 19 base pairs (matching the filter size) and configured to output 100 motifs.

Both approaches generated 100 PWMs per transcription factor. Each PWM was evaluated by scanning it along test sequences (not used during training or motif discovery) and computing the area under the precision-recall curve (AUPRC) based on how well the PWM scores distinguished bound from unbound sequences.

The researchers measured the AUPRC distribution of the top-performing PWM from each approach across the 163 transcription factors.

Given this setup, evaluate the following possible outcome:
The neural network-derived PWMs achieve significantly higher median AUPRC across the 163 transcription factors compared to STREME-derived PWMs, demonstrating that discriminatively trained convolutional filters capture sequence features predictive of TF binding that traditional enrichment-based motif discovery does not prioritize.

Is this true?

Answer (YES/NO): NO